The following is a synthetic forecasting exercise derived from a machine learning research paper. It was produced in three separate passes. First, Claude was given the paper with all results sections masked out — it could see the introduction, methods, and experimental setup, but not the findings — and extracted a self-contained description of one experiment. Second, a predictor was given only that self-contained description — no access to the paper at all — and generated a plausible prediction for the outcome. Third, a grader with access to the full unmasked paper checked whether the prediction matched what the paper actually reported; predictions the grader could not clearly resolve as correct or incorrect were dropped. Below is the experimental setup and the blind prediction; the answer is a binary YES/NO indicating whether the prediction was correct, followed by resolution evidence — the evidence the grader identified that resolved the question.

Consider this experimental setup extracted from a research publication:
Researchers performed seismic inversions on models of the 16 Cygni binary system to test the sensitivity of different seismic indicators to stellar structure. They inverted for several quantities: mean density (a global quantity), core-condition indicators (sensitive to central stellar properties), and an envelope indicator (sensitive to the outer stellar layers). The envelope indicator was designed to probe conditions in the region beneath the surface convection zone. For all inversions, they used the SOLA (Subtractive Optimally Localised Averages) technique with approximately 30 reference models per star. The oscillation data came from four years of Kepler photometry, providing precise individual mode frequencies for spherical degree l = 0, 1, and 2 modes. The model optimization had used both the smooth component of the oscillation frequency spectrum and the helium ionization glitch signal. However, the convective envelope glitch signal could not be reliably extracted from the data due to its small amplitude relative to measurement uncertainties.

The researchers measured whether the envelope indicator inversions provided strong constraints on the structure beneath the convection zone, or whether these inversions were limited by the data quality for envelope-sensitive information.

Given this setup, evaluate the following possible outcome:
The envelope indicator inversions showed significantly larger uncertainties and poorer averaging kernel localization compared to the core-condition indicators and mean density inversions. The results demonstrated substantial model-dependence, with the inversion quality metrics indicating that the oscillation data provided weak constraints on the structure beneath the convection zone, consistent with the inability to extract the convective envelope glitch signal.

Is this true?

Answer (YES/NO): NO